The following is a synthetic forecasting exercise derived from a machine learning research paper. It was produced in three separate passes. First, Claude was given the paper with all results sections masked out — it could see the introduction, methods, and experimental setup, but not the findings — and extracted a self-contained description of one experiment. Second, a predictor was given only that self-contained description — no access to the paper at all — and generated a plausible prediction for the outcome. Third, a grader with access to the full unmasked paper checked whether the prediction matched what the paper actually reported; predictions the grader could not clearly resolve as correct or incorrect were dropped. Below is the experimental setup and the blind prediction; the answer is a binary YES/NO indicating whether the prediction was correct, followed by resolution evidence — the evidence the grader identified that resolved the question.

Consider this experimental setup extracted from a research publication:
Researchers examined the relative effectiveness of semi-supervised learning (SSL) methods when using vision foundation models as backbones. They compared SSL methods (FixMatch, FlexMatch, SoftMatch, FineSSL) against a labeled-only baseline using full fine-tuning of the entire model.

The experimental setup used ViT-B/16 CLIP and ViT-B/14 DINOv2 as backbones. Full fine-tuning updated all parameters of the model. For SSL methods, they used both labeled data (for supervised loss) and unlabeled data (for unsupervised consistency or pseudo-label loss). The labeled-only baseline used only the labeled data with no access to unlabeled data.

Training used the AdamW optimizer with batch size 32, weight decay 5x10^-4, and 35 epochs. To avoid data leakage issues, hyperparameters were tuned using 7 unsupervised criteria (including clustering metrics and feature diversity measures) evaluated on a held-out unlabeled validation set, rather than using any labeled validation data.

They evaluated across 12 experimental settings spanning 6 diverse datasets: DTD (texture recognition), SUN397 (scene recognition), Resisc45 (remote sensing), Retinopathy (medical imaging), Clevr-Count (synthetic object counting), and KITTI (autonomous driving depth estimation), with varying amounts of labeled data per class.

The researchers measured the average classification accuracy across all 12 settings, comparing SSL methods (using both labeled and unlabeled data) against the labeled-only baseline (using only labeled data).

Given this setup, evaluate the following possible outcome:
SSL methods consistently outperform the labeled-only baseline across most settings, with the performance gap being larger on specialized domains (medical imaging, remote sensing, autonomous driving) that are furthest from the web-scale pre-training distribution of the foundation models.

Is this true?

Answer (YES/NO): NO